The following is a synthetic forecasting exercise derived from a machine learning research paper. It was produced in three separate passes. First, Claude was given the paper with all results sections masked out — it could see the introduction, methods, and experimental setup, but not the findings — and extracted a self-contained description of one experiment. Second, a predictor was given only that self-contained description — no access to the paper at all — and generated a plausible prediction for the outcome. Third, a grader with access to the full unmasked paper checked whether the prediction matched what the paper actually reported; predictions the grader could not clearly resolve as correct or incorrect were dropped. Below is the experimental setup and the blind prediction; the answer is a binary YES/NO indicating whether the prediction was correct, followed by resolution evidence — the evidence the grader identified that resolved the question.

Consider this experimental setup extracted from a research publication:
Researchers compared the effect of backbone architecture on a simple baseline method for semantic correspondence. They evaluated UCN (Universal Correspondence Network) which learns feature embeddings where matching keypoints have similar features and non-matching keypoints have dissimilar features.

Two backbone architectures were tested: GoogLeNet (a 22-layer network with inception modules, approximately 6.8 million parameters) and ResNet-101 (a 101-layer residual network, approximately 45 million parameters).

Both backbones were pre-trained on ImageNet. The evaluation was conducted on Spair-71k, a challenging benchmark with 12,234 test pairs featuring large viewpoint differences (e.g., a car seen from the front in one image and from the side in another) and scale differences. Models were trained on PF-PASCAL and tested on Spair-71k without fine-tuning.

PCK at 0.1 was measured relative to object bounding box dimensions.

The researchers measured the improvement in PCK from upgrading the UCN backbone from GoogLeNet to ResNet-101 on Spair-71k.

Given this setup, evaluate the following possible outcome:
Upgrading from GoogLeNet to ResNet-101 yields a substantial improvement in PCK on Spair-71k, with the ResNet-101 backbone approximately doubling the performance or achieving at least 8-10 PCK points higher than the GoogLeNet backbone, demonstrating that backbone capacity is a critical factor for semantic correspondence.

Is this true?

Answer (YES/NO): NO